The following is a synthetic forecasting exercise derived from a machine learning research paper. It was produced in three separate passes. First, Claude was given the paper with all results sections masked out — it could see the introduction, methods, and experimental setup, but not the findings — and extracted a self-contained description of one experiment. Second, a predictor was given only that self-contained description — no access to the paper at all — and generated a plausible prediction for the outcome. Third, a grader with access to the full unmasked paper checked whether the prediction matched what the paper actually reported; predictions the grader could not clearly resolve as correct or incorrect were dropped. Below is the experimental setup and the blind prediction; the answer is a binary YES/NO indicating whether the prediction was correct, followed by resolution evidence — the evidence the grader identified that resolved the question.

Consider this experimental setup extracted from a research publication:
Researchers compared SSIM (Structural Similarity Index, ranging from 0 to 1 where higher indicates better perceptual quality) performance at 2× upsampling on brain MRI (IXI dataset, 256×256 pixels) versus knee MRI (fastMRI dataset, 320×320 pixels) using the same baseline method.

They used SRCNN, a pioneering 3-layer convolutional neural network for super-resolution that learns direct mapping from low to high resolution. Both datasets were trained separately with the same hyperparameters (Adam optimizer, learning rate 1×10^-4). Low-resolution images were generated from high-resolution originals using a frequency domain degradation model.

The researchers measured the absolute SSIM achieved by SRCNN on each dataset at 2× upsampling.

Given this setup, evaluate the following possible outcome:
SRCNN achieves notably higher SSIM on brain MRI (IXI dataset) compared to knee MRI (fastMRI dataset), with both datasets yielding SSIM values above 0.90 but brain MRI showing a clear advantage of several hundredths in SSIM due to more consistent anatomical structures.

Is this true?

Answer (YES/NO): NO